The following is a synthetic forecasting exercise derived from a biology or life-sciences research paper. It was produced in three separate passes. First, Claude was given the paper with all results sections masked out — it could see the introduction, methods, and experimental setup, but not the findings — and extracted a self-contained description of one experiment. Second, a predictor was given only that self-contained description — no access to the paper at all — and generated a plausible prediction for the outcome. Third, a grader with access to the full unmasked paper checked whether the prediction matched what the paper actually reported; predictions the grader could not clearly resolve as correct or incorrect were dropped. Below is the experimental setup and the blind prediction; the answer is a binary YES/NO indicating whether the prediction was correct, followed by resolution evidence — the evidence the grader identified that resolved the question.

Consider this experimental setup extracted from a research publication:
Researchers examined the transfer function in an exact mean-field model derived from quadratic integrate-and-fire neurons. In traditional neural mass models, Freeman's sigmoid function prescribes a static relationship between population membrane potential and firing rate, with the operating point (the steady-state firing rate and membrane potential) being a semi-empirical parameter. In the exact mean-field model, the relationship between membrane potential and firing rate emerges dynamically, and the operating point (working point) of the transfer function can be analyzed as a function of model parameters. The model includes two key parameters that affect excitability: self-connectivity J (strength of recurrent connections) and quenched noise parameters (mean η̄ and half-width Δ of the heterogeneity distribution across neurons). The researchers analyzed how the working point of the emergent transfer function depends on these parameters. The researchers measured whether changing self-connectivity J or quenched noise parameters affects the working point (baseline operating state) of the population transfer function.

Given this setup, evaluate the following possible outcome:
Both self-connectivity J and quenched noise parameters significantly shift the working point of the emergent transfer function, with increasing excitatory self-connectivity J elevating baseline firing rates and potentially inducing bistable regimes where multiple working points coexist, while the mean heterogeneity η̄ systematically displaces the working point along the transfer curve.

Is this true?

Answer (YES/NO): NO